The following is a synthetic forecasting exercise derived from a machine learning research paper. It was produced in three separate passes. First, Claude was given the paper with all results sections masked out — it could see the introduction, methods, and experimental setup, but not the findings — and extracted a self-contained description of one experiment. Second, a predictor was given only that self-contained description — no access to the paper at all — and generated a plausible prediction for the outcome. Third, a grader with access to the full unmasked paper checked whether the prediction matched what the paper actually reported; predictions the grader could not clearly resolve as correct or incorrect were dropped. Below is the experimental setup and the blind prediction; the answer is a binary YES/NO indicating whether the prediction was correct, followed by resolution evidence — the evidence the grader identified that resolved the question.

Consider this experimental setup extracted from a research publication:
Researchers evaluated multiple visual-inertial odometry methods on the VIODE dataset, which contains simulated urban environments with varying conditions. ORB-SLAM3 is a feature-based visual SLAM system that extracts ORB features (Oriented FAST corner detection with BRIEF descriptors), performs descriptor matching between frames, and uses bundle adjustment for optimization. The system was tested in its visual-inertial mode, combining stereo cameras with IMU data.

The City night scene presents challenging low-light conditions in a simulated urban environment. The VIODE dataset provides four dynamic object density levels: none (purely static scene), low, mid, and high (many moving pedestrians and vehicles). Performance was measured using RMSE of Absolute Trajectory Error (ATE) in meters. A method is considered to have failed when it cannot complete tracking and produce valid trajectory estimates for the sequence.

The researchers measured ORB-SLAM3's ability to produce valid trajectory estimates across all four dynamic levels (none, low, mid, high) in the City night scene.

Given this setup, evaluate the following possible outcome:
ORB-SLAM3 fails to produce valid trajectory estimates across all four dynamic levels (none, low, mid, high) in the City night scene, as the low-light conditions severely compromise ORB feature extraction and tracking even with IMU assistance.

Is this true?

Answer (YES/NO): NO